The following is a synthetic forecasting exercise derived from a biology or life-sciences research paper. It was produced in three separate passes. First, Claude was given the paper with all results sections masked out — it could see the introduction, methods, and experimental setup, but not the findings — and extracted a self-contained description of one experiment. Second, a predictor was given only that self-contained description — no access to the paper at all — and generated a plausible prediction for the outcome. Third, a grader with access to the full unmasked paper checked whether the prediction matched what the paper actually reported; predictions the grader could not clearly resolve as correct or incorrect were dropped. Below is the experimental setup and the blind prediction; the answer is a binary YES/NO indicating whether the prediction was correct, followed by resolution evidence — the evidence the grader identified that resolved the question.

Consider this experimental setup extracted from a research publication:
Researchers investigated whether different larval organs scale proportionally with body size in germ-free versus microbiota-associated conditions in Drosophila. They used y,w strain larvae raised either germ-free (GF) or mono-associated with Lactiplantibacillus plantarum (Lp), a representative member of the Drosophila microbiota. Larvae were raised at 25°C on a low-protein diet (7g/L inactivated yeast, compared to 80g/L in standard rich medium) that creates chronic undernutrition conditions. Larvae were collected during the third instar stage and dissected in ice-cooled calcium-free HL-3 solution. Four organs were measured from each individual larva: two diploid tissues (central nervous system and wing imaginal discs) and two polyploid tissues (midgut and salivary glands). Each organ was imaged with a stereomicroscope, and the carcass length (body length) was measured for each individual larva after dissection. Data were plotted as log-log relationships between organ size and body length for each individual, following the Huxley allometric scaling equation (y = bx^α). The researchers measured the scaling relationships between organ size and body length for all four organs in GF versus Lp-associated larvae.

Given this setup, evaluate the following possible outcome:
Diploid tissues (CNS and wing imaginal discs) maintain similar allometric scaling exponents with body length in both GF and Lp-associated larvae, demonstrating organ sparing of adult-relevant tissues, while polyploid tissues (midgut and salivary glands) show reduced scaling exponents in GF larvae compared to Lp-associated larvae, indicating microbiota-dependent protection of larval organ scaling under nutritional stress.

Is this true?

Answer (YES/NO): NO